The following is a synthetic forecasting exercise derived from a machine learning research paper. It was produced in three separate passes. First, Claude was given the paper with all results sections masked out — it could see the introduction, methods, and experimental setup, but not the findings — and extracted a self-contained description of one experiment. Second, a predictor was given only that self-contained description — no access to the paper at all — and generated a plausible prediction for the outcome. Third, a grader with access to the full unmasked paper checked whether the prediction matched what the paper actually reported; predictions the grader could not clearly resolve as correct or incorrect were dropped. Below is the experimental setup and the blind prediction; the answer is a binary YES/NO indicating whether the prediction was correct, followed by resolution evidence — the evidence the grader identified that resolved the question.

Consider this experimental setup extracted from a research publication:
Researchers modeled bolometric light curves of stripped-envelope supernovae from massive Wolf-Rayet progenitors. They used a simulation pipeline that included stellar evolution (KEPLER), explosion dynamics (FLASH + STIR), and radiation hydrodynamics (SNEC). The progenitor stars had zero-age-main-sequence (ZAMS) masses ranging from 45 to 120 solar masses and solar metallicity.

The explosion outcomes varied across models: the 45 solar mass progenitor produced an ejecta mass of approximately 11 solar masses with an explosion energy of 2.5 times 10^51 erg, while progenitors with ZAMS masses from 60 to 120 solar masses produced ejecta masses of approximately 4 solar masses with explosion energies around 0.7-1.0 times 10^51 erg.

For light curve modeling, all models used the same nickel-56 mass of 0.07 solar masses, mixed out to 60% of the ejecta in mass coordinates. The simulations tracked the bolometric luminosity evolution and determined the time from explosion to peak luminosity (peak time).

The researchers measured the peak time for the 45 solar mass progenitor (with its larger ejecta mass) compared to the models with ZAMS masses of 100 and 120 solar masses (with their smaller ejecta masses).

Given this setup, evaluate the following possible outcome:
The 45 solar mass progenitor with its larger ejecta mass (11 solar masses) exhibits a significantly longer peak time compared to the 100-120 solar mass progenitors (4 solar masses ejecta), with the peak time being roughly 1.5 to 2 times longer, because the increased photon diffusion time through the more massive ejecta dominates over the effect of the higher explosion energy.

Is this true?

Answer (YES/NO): YES